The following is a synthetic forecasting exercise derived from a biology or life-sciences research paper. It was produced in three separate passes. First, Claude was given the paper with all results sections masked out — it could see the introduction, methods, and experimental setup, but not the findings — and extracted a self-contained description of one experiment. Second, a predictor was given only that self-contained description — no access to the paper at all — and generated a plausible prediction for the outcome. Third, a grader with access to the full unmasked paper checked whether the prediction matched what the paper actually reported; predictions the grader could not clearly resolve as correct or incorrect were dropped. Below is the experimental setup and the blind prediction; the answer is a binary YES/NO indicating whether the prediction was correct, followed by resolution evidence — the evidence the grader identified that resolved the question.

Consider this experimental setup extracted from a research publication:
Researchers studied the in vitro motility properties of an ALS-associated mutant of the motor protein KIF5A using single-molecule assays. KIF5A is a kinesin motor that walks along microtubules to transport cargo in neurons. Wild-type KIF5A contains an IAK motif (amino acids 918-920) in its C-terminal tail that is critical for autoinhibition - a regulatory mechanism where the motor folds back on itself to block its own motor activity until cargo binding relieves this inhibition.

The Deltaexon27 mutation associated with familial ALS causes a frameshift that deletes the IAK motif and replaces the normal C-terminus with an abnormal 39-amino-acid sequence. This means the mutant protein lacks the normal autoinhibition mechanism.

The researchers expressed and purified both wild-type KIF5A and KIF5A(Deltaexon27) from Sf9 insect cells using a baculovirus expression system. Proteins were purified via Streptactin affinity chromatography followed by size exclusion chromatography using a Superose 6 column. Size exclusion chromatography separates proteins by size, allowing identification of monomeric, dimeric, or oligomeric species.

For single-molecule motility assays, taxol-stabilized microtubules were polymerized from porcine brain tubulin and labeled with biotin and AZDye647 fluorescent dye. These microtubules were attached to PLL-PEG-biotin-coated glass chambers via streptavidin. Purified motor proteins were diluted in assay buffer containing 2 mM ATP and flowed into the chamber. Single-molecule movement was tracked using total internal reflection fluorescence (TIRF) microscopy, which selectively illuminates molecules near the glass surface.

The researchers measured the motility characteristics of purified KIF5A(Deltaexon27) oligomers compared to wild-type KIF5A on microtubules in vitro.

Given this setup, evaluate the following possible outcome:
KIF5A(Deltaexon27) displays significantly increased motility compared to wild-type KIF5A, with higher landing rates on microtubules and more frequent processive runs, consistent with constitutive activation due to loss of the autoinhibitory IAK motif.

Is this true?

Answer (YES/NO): NO